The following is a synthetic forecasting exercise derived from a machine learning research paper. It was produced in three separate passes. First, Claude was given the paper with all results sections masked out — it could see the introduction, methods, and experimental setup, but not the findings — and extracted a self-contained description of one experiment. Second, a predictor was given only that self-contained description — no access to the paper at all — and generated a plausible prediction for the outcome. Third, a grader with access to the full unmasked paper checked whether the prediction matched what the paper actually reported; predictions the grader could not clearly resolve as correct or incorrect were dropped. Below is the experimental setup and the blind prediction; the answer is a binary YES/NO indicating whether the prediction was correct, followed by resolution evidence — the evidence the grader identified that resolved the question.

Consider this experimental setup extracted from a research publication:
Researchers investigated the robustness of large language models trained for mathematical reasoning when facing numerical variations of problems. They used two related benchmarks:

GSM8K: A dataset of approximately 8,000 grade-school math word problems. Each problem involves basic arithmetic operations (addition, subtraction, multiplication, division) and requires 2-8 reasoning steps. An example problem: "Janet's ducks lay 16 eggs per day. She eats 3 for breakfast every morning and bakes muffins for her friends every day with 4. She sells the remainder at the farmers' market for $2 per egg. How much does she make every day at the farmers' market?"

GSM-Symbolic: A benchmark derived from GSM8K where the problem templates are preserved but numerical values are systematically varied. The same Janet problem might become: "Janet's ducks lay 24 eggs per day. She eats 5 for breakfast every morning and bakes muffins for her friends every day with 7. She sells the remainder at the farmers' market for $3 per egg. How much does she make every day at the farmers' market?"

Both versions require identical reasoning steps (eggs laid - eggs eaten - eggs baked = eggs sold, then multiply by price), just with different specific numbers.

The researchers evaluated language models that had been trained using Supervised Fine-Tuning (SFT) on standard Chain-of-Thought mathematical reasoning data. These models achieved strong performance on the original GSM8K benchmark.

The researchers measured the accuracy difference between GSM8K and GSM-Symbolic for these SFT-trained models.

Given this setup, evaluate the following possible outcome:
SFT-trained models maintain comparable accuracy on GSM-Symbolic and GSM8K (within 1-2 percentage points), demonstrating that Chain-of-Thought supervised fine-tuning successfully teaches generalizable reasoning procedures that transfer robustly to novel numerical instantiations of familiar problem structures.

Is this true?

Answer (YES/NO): NO